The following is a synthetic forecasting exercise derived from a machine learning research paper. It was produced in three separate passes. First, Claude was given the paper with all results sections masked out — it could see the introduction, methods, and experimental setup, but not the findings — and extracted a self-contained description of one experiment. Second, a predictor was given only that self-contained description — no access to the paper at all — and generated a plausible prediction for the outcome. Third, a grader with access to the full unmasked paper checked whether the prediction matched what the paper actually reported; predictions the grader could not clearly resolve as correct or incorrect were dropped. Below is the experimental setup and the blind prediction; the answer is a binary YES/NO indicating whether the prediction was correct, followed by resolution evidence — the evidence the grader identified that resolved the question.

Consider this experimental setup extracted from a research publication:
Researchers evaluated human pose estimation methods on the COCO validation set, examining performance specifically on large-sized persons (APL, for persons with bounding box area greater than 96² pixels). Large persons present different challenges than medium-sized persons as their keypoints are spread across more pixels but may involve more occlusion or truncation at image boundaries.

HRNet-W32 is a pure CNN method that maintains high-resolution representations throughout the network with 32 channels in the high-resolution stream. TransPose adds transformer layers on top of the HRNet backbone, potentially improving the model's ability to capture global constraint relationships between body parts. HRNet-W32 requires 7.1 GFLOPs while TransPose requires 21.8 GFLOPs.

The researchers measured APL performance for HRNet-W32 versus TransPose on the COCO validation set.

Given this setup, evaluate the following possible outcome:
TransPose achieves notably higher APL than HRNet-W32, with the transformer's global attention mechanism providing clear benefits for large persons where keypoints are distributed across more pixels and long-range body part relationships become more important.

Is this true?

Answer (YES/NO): YES